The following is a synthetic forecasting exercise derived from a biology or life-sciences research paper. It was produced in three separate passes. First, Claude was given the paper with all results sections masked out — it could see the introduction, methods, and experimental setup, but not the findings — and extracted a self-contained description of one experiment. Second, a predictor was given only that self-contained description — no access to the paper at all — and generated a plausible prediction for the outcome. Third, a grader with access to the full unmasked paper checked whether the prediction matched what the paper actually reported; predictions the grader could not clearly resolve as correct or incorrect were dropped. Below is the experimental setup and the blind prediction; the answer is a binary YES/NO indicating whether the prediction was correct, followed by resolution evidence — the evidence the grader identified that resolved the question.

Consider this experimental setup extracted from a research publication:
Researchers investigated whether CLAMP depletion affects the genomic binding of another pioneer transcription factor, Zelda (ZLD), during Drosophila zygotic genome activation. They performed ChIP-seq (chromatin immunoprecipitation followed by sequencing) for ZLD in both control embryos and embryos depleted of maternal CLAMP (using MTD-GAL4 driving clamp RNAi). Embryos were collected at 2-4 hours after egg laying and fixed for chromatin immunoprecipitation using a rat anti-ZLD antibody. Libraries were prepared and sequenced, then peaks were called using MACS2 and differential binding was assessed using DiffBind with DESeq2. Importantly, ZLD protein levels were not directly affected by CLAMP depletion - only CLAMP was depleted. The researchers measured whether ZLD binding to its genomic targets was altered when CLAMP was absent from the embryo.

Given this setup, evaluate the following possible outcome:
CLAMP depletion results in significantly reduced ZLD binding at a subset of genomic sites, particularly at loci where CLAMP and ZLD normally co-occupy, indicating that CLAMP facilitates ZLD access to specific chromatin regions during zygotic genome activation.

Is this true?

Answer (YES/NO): YES